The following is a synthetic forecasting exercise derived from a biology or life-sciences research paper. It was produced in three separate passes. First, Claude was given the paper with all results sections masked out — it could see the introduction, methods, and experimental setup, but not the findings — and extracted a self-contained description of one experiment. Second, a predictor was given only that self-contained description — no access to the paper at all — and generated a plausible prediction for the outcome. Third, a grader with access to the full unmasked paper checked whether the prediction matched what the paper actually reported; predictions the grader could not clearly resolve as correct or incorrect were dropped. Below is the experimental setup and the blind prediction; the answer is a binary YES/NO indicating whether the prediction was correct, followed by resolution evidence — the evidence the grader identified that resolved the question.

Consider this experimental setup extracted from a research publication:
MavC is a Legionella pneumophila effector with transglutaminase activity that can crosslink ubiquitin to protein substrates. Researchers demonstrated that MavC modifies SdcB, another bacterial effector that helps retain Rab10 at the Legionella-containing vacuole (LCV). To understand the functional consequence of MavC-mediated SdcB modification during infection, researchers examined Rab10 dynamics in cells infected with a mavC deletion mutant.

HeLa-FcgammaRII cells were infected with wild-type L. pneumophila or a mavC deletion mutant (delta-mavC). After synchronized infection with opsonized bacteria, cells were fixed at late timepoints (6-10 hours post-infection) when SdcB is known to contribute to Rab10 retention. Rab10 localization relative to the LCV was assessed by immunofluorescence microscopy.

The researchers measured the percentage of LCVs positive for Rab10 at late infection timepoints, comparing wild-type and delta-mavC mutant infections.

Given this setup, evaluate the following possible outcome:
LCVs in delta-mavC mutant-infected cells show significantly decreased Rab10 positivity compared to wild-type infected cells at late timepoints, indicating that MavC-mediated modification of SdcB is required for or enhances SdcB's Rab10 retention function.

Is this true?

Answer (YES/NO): NO